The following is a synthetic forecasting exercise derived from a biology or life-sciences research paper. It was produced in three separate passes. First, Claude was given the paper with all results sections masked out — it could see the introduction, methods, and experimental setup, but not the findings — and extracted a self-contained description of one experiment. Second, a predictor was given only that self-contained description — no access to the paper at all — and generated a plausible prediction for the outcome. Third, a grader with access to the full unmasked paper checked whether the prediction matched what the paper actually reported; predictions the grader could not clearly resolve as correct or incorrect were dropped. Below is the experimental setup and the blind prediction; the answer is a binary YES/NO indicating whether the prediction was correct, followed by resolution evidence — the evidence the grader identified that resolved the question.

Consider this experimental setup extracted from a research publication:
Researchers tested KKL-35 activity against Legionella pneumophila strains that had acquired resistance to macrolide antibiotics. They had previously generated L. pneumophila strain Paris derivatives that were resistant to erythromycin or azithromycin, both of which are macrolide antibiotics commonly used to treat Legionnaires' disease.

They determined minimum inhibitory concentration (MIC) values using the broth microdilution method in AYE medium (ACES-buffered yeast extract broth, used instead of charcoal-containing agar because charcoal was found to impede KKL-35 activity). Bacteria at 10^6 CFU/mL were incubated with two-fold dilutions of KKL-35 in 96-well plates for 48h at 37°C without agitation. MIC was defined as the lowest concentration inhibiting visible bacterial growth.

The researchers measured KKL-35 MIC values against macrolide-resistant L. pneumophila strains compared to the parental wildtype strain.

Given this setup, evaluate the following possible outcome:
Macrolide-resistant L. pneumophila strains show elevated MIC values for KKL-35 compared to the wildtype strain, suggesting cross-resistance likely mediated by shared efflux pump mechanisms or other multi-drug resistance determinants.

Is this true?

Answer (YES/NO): NO